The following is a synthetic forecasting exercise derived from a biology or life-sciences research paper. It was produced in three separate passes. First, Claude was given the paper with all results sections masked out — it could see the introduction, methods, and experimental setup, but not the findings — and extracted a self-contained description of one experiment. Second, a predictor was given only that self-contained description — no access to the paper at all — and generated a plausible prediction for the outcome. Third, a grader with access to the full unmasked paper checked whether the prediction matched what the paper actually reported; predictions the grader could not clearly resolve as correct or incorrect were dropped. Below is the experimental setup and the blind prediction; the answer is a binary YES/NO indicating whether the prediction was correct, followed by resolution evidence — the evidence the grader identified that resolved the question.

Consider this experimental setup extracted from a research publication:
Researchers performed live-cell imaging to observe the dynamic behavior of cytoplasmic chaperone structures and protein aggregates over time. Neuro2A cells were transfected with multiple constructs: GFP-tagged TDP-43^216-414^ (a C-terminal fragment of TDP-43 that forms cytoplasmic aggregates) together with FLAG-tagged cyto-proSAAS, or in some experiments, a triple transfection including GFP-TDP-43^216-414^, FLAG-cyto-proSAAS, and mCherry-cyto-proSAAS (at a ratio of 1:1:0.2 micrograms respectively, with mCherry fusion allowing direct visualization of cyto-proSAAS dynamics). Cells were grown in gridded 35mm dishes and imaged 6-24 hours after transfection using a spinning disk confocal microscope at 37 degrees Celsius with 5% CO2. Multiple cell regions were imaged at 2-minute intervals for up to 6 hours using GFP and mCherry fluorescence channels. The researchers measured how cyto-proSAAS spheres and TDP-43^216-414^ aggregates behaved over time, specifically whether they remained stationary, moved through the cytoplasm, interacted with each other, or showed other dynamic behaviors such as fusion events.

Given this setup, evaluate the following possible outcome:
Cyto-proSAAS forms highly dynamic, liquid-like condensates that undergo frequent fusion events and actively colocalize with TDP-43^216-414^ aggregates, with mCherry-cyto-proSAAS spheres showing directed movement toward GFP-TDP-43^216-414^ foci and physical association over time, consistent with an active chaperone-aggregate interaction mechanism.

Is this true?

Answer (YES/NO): NO